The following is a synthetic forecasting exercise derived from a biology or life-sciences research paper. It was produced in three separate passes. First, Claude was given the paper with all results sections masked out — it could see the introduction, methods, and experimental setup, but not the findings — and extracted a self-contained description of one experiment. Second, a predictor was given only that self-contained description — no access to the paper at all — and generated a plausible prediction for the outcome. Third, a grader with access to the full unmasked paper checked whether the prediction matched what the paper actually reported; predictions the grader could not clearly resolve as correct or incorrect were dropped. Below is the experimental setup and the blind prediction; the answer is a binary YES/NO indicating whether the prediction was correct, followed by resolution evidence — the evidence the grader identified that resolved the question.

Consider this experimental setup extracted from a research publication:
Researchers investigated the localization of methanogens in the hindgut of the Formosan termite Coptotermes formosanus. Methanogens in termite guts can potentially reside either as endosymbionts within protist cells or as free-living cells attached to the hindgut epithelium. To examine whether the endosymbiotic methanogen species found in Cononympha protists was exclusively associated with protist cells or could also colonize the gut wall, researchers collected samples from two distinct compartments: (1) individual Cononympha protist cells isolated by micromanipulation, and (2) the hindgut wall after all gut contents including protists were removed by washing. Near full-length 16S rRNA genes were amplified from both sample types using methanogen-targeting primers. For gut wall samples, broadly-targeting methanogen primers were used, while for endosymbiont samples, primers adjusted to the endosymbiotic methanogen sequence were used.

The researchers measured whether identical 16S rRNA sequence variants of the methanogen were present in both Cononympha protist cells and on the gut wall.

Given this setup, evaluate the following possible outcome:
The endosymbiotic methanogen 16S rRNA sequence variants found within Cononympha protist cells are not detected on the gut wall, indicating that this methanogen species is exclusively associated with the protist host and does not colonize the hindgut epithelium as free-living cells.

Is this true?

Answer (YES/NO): NO